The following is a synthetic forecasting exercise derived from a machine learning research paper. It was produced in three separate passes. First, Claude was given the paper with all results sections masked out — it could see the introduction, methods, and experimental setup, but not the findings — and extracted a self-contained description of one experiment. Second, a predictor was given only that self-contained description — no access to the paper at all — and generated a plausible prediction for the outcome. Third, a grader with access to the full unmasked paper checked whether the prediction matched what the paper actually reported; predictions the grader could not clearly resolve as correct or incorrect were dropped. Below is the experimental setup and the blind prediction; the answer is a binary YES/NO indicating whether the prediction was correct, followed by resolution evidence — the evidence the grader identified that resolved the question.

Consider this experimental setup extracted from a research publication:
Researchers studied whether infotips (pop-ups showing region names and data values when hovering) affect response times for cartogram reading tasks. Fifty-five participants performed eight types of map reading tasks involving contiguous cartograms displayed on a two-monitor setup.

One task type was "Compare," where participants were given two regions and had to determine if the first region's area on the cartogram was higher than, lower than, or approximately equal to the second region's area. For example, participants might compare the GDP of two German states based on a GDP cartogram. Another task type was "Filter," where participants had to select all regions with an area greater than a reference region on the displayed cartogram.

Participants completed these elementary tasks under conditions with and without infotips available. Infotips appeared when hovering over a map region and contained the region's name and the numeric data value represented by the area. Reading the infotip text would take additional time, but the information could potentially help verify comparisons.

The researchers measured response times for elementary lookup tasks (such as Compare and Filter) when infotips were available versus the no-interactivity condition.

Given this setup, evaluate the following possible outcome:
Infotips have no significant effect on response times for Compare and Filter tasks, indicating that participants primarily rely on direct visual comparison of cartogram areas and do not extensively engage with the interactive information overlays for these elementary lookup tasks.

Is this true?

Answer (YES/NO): YES